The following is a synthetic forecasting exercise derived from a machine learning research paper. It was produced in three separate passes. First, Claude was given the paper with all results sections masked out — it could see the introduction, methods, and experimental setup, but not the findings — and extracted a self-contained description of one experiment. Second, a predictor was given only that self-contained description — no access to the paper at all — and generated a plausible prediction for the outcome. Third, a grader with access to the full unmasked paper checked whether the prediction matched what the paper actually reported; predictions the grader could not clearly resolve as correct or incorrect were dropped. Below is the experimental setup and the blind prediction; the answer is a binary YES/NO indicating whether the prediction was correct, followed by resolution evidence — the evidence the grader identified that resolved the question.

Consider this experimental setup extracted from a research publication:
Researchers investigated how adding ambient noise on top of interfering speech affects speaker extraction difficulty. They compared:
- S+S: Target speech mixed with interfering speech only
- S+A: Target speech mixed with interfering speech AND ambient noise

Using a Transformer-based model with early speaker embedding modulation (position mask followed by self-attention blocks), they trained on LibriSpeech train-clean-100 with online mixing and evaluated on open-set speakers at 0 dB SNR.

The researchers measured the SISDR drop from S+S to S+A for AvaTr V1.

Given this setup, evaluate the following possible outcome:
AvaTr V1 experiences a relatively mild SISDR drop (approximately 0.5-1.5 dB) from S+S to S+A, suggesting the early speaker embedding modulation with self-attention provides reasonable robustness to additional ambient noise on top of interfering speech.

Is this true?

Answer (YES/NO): NO